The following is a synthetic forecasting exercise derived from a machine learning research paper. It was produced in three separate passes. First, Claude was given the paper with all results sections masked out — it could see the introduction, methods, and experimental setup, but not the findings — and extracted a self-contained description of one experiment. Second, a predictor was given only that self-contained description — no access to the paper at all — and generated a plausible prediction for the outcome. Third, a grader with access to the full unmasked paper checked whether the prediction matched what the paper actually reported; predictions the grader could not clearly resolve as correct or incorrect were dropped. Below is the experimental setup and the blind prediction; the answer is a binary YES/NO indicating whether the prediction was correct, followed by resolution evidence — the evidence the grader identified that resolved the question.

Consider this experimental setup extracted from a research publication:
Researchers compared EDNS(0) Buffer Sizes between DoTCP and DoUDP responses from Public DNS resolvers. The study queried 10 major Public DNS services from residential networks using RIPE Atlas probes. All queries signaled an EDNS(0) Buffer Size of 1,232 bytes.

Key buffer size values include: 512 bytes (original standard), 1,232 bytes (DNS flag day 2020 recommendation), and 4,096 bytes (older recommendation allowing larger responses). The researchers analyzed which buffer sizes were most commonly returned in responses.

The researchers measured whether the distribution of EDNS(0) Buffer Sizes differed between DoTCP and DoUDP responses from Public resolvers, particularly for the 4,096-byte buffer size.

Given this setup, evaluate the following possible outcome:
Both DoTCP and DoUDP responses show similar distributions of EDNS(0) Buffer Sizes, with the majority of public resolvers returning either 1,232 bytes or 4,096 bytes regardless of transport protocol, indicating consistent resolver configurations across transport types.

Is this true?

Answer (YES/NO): NO